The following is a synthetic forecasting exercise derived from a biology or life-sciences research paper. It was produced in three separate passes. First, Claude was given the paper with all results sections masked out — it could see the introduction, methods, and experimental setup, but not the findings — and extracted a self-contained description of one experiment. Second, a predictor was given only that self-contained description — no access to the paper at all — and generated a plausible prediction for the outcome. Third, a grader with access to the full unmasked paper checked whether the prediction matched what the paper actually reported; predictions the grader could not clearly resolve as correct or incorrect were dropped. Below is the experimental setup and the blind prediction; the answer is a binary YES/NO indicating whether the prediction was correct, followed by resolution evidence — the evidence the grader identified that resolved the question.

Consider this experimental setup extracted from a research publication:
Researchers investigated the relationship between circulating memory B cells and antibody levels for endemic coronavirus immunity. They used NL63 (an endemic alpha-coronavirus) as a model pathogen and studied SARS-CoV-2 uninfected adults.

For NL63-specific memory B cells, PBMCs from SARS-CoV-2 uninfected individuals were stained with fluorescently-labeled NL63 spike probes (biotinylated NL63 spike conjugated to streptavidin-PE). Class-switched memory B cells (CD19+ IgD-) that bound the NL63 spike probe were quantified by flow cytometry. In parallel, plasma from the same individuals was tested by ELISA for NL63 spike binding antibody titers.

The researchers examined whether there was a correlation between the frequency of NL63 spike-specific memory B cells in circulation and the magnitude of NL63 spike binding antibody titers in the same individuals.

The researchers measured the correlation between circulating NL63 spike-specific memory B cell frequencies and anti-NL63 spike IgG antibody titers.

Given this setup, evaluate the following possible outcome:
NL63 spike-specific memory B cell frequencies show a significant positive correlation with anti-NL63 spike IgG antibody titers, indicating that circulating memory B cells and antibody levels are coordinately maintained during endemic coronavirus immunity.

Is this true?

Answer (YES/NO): NO